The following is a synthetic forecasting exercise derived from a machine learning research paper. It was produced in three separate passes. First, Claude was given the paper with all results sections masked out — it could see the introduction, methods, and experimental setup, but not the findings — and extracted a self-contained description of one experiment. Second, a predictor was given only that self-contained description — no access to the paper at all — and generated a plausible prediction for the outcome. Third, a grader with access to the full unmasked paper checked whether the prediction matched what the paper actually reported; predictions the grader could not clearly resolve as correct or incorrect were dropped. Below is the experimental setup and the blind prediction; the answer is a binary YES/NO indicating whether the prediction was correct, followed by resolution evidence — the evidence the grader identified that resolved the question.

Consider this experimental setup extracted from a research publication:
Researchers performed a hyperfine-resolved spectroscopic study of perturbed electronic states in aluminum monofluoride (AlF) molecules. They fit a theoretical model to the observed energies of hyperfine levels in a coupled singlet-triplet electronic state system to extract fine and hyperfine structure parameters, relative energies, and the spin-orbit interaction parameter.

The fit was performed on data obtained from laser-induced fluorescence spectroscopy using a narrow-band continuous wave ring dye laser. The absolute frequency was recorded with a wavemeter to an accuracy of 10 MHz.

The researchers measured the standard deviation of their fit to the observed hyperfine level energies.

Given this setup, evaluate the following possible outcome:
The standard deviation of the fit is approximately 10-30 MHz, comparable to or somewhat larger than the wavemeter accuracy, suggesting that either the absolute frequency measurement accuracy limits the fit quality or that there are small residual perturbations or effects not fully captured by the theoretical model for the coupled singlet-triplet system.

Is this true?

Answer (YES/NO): YES